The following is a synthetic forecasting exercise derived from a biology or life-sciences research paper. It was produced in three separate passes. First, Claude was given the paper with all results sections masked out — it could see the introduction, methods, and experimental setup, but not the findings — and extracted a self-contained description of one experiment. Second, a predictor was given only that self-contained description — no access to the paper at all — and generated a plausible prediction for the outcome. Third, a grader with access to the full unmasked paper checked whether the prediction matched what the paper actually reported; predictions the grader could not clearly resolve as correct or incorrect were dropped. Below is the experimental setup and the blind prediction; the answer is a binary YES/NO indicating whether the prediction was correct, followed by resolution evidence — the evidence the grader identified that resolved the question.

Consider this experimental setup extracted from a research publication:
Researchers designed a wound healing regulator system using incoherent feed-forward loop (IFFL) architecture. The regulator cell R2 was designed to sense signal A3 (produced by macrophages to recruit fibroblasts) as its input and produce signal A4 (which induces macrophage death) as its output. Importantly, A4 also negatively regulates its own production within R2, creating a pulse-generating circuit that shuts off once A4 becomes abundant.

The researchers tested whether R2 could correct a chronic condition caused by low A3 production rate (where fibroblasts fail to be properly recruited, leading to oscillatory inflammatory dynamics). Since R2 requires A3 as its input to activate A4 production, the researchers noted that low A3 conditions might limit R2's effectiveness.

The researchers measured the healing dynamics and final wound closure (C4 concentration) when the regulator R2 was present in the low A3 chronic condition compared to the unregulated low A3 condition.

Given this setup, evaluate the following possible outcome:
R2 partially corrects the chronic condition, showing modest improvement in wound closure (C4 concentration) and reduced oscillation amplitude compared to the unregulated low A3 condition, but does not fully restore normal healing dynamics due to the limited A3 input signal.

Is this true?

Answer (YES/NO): NO